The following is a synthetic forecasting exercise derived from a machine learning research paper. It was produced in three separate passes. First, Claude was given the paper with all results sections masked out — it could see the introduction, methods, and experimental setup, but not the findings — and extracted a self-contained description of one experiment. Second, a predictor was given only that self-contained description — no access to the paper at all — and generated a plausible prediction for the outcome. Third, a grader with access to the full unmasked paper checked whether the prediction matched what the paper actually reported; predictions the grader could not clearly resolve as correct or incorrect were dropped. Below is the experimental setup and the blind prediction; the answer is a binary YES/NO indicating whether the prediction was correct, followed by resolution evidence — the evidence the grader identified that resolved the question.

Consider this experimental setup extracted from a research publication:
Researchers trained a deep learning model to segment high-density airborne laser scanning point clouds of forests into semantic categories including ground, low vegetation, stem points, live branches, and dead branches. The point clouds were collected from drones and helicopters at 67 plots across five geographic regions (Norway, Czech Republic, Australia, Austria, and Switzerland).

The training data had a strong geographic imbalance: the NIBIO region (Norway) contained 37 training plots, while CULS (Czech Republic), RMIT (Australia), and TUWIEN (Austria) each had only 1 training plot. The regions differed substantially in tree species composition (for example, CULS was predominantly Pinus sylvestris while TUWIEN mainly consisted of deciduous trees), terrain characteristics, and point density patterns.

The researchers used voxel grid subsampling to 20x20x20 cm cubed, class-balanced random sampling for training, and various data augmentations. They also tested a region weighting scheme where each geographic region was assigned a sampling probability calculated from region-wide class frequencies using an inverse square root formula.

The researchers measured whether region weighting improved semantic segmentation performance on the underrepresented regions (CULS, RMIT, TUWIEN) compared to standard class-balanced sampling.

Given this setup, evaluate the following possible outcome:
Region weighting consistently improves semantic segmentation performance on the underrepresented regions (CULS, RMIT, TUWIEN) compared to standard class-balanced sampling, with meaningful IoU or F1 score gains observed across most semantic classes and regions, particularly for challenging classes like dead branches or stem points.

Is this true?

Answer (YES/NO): NO